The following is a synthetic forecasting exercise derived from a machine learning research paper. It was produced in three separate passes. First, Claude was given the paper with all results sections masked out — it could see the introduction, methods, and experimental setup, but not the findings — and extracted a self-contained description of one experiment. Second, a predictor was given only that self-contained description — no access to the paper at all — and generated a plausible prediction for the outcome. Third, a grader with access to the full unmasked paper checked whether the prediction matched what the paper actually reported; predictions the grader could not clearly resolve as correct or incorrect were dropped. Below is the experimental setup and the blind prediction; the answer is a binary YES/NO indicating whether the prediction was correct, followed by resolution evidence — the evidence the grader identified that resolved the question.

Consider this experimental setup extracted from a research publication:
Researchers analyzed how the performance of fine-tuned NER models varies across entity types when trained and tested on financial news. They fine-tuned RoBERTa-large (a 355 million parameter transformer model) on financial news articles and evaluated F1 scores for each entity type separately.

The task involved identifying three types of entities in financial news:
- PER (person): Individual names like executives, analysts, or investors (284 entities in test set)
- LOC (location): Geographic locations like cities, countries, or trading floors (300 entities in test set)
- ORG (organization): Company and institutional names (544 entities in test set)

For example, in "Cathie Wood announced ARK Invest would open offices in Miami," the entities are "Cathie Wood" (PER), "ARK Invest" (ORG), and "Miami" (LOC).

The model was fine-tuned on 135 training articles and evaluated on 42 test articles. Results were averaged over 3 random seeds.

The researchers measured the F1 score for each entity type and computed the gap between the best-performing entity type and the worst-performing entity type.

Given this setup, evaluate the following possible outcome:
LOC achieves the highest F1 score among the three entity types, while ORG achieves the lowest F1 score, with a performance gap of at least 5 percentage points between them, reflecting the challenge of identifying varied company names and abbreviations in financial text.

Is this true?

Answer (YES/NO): NO